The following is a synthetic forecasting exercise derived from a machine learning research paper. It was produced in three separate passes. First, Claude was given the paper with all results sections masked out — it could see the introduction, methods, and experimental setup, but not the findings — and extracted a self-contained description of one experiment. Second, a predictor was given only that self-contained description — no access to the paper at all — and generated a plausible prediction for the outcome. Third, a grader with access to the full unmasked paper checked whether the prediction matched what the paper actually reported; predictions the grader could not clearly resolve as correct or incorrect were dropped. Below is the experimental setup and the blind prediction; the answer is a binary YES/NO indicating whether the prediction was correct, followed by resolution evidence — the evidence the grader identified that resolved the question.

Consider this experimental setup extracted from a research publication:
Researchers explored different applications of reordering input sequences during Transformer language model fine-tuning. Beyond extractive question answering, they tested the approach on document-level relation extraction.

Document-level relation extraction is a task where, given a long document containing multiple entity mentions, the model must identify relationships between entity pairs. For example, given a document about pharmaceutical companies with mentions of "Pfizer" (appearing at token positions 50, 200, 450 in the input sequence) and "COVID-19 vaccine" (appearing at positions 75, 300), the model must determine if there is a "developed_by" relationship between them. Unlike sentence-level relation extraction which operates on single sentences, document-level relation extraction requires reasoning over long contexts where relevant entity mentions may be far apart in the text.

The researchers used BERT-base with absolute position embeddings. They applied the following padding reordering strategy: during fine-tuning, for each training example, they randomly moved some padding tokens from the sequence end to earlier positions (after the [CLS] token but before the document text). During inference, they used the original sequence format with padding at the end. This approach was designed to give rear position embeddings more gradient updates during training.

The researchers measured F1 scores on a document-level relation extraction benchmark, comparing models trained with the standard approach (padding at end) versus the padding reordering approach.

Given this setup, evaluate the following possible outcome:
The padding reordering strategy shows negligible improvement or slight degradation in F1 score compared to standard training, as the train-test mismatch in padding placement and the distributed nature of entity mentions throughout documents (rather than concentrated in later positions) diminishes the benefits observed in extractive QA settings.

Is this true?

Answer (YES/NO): NO